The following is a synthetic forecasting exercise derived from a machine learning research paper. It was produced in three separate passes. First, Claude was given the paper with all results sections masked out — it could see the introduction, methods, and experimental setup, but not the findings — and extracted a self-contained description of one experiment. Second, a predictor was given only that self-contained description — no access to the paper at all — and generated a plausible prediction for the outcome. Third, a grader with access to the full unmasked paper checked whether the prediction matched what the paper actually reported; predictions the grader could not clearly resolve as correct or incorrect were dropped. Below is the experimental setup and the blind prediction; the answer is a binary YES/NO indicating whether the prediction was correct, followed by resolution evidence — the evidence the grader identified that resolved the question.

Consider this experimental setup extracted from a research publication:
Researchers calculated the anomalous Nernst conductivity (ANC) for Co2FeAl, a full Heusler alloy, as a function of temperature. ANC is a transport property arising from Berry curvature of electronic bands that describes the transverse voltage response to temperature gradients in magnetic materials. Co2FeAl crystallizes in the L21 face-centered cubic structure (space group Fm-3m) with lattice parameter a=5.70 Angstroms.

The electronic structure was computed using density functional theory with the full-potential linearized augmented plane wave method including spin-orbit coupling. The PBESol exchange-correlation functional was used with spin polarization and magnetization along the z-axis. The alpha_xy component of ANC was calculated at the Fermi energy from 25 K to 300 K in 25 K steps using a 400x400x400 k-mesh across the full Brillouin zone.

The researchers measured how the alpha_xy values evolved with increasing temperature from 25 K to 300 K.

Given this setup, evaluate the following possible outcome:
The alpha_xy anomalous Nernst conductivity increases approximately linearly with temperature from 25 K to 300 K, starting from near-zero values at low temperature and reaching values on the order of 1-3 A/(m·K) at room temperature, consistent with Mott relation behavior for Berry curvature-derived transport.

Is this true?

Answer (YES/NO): NO